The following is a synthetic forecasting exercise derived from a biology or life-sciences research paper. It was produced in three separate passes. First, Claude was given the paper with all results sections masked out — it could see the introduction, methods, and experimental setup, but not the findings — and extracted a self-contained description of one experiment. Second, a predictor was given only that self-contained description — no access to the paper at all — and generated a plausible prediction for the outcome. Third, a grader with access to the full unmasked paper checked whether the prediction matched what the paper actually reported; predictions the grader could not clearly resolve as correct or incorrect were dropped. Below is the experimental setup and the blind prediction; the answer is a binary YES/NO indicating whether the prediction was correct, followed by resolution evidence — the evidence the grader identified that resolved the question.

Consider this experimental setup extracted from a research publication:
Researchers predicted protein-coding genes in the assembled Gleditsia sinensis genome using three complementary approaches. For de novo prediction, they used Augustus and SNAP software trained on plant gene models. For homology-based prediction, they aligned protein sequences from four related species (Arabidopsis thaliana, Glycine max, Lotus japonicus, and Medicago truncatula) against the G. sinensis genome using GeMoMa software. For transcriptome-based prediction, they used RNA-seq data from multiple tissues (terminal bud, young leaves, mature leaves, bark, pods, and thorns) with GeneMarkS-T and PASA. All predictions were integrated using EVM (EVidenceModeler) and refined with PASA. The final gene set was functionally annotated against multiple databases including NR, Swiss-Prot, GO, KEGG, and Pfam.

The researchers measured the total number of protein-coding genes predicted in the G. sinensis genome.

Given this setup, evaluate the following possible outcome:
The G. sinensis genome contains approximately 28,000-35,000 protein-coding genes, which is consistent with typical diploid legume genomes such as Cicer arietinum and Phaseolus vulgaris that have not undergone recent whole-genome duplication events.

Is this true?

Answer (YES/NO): NO